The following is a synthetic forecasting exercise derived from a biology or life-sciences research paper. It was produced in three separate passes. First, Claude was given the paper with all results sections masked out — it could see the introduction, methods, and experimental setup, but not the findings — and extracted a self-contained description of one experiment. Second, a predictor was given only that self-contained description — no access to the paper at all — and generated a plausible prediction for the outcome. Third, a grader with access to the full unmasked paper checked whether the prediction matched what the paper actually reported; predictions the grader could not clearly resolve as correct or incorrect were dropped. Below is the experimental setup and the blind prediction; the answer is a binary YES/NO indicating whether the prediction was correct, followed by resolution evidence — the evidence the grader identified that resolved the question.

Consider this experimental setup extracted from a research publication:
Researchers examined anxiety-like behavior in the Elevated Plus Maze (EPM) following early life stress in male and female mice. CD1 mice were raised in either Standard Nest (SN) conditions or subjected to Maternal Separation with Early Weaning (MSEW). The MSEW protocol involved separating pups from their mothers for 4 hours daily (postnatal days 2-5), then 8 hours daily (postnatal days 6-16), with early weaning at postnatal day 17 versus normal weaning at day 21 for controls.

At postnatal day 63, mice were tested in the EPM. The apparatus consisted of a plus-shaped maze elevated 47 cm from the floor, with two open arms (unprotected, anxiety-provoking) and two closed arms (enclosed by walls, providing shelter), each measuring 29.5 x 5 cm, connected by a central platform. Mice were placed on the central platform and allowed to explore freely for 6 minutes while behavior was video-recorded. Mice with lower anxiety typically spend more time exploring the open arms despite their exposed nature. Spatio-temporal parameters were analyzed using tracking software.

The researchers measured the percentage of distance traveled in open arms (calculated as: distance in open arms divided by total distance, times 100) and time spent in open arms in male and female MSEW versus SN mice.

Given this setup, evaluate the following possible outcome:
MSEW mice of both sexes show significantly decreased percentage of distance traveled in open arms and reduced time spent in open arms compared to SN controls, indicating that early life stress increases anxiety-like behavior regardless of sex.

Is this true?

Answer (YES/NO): NO